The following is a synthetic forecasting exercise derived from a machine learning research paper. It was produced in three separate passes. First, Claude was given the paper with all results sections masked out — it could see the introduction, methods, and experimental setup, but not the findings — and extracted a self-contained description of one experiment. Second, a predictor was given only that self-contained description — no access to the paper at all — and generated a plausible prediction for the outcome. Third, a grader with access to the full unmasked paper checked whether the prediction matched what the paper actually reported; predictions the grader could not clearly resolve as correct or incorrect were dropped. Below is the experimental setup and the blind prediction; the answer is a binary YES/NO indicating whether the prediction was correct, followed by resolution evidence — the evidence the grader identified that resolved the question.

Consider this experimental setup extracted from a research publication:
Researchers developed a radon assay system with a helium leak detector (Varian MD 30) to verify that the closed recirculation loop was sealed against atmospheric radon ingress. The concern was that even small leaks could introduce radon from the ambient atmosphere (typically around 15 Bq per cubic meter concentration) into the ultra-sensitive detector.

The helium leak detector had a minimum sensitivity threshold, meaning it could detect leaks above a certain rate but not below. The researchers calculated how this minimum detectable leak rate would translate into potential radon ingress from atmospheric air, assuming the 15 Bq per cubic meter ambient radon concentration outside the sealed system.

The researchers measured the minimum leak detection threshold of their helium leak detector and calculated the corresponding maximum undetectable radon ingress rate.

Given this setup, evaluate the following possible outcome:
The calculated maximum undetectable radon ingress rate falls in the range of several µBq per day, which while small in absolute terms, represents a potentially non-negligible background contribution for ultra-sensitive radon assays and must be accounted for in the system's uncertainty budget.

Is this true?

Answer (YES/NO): NO